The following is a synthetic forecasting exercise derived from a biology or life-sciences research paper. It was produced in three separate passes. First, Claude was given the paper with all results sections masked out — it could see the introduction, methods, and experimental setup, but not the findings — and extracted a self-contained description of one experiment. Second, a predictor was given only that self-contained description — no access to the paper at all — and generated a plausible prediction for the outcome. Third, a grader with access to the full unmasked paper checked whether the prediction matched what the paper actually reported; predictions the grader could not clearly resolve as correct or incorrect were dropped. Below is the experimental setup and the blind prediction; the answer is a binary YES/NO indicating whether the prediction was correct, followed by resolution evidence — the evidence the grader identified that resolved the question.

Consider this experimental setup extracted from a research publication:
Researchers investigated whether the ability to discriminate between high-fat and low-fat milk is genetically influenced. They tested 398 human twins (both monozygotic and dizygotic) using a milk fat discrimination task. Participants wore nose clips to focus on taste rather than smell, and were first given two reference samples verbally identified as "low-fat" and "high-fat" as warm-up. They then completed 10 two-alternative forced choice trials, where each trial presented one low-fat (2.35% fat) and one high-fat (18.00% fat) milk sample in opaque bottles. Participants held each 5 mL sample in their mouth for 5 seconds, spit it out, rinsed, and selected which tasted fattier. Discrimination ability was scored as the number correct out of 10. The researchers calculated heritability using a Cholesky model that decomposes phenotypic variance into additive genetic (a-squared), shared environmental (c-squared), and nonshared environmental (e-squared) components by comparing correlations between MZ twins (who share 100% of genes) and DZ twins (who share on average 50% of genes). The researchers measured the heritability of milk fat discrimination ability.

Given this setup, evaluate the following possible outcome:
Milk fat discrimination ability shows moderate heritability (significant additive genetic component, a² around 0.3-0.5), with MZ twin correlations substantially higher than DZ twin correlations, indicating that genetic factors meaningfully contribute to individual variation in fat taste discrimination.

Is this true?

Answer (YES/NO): NO